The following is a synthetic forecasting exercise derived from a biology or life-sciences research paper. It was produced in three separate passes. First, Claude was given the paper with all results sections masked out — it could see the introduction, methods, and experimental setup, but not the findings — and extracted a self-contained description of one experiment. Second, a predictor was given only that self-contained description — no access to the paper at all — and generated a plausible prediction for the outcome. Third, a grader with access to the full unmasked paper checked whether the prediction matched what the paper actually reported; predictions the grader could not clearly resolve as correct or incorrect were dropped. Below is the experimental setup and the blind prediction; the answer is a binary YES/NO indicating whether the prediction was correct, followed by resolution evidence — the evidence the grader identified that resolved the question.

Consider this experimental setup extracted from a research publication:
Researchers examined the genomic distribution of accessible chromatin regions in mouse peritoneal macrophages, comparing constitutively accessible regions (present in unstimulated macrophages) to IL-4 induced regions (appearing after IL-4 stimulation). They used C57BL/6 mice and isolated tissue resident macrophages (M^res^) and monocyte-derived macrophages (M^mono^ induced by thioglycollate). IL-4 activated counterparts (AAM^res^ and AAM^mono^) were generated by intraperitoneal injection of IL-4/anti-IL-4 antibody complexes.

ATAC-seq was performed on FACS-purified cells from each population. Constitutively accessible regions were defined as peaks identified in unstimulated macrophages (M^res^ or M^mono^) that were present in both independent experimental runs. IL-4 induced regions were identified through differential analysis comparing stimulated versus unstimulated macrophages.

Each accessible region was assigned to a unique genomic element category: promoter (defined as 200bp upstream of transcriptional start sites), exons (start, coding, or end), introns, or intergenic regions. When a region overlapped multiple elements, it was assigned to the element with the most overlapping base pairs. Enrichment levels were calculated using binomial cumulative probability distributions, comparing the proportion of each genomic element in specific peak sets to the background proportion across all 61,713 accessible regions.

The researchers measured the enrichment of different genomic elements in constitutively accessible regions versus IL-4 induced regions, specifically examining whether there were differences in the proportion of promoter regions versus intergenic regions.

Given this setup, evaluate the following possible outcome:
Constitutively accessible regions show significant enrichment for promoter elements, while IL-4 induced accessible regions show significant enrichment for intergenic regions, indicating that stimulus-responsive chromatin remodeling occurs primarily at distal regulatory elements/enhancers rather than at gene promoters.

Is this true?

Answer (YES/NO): NO